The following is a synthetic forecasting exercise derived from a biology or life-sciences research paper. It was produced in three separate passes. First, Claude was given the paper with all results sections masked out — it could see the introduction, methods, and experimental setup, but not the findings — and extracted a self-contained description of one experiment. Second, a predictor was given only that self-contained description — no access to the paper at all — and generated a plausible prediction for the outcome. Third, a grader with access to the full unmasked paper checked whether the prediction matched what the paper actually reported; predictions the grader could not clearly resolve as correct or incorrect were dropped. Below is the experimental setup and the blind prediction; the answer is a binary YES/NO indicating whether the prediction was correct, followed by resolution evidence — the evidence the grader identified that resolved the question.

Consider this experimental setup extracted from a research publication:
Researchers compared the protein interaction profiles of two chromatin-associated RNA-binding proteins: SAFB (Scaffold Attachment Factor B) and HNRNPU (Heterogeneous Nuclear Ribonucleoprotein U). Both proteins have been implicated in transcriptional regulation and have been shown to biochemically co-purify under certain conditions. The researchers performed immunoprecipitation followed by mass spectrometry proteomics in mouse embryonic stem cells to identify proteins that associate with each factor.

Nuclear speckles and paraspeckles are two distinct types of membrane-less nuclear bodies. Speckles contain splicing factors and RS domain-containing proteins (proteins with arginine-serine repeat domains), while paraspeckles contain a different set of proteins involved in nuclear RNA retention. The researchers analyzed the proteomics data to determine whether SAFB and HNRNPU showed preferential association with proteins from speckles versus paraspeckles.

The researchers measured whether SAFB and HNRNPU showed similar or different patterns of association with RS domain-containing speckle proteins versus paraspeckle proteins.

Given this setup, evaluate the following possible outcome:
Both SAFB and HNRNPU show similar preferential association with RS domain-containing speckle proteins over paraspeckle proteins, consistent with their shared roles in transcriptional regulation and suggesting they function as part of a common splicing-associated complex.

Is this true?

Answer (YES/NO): NO